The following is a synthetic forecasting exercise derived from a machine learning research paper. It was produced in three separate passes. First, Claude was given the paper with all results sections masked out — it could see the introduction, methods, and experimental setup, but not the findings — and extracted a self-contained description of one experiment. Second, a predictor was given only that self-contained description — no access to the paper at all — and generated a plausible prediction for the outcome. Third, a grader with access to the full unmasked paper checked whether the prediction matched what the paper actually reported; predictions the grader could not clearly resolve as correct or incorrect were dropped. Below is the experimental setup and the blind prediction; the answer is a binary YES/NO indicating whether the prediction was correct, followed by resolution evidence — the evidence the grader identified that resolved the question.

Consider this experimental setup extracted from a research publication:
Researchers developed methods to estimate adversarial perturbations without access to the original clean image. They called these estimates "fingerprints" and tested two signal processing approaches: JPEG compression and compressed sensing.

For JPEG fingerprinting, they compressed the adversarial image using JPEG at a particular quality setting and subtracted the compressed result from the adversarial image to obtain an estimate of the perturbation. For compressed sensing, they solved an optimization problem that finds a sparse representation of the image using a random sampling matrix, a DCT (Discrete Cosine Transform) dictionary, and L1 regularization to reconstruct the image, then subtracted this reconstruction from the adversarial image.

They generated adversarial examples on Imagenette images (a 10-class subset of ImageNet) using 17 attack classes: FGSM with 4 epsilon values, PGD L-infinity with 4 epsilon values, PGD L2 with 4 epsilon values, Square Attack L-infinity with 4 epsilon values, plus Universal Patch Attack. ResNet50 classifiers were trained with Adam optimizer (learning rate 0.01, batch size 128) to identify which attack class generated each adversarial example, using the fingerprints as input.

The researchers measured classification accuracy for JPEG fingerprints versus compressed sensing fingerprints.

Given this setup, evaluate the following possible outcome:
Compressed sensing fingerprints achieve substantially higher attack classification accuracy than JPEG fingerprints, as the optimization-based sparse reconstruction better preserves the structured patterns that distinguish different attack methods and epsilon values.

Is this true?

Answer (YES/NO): NO